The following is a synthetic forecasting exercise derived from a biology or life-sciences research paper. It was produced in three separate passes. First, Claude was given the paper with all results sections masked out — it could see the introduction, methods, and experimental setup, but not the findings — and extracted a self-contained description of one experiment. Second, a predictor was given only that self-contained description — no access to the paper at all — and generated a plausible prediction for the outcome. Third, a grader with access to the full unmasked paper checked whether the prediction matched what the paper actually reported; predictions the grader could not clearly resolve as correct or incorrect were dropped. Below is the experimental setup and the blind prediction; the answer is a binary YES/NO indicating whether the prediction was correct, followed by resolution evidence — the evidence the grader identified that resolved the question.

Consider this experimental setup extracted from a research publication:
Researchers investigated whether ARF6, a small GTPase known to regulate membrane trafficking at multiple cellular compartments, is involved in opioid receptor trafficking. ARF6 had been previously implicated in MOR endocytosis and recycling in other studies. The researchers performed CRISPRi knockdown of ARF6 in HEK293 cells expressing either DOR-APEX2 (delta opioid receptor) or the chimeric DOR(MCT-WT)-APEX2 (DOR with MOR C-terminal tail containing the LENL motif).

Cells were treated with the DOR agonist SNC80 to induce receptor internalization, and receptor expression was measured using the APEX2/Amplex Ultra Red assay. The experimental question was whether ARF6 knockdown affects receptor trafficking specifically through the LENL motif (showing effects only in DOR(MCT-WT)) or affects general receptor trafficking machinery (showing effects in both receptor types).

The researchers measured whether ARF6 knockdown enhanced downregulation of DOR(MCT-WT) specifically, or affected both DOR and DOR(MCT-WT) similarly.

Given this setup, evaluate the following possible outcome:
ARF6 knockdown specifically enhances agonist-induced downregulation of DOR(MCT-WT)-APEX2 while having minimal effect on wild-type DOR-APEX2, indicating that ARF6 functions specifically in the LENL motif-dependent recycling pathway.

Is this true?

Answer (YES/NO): NO